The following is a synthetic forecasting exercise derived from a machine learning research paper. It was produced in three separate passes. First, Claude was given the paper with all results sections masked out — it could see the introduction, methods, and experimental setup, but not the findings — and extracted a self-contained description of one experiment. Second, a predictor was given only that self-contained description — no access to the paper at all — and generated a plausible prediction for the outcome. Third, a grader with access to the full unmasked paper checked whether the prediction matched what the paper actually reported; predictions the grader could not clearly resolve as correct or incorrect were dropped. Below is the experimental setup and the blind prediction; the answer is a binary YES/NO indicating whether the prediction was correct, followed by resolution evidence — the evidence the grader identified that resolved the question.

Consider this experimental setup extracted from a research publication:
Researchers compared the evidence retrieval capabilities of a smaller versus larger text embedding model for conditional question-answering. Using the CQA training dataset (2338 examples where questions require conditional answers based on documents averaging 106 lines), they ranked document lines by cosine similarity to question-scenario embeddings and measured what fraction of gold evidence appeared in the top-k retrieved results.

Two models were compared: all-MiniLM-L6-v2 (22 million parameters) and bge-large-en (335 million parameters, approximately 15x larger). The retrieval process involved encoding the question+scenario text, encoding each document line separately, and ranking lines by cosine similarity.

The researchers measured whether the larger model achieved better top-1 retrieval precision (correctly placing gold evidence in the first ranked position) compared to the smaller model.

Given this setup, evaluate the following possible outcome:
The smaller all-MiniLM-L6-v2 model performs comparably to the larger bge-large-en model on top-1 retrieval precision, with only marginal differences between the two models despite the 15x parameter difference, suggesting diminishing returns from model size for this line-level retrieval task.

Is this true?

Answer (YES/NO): YES